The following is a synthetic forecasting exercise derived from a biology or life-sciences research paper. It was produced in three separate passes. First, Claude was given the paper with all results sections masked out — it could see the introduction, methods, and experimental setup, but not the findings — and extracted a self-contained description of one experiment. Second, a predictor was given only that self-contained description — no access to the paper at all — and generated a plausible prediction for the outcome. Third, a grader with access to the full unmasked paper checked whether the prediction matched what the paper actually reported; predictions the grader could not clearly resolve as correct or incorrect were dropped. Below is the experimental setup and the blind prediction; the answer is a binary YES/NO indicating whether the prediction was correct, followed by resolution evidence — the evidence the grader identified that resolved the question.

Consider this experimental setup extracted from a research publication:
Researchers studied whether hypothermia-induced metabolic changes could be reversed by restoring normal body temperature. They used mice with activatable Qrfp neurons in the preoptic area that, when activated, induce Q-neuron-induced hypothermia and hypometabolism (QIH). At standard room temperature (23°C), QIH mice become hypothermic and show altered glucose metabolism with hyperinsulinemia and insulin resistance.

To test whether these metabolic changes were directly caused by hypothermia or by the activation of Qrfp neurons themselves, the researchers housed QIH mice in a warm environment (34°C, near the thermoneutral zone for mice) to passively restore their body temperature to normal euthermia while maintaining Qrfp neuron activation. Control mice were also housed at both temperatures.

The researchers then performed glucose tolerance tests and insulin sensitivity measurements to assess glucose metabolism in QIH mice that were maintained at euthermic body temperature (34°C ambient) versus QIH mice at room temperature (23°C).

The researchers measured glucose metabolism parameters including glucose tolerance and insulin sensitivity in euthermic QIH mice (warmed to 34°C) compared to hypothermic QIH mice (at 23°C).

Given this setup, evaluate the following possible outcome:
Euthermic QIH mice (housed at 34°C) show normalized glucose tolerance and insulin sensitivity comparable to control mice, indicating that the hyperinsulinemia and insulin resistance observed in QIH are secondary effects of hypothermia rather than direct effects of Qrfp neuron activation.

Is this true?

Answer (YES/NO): YES